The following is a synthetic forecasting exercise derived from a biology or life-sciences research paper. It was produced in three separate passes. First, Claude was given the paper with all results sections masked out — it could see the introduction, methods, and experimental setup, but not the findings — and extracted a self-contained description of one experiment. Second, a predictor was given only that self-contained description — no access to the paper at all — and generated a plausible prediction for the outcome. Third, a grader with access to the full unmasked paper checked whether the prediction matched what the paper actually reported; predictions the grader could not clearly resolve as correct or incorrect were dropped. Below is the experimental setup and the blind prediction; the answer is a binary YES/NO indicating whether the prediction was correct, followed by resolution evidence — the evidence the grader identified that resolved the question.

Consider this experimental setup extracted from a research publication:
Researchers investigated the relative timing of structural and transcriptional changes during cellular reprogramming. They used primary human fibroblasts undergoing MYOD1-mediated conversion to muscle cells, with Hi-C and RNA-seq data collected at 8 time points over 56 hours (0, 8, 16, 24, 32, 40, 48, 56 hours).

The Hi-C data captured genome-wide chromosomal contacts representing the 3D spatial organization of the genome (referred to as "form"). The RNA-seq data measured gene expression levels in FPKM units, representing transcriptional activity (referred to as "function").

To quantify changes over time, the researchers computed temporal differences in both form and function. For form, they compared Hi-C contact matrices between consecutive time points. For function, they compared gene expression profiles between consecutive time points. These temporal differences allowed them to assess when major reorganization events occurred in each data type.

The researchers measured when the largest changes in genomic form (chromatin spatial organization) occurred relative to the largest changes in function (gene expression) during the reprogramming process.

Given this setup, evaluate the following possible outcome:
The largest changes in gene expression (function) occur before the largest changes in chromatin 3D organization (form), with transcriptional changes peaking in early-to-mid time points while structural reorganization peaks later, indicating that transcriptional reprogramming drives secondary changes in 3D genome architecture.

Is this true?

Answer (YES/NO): NO